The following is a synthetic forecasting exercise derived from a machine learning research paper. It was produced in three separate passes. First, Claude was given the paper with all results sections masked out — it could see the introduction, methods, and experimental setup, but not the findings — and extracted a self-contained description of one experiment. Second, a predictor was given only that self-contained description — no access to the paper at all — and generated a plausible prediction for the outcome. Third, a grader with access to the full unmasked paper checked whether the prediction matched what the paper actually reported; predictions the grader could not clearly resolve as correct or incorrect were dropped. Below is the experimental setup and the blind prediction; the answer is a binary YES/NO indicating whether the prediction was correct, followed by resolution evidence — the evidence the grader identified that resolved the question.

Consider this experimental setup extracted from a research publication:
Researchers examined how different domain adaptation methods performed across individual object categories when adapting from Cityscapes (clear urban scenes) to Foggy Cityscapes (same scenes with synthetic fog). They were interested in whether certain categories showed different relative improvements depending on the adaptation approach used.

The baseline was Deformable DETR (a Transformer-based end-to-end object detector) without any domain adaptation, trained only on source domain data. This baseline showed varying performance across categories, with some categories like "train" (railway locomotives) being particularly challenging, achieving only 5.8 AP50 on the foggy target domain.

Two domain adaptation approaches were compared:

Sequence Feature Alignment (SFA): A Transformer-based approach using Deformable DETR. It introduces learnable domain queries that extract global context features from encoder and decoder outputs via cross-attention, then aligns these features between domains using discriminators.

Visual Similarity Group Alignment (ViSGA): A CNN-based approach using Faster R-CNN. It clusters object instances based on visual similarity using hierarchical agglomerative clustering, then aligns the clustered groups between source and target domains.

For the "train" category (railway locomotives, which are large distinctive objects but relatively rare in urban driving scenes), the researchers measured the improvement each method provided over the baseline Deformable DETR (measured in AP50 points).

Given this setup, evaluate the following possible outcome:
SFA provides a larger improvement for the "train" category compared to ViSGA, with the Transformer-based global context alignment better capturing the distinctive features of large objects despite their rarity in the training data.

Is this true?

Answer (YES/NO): NO